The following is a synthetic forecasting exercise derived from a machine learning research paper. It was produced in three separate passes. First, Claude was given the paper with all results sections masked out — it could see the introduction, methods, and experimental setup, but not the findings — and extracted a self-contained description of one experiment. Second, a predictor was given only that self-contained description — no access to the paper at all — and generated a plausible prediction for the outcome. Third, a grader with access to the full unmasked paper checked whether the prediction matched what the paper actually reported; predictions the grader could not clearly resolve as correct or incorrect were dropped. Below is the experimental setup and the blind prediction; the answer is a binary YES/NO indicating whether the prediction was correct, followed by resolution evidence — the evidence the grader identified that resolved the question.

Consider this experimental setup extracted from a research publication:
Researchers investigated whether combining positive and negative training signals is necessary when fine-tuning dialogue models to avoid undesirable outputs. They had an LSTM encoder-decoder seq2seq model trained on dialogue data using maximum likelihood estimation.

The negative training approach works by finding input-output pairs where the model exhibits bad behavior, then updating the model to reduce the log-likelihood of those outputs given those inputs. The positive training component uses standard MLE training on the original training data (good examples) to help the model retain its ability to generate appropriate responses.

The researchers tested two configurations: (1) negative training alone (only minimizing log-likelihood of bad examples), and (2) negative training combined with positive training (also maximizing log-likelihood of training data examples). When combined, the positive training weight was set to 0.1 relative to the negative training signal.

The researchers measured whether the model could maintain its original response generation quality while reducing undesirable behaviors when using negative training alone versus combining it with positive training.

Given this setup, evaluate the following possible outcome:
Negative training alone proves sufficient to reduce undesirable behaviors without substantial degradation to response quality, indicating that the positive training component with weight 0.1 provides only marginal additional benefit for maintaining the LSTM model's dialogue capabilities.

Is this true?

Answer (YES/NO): NO